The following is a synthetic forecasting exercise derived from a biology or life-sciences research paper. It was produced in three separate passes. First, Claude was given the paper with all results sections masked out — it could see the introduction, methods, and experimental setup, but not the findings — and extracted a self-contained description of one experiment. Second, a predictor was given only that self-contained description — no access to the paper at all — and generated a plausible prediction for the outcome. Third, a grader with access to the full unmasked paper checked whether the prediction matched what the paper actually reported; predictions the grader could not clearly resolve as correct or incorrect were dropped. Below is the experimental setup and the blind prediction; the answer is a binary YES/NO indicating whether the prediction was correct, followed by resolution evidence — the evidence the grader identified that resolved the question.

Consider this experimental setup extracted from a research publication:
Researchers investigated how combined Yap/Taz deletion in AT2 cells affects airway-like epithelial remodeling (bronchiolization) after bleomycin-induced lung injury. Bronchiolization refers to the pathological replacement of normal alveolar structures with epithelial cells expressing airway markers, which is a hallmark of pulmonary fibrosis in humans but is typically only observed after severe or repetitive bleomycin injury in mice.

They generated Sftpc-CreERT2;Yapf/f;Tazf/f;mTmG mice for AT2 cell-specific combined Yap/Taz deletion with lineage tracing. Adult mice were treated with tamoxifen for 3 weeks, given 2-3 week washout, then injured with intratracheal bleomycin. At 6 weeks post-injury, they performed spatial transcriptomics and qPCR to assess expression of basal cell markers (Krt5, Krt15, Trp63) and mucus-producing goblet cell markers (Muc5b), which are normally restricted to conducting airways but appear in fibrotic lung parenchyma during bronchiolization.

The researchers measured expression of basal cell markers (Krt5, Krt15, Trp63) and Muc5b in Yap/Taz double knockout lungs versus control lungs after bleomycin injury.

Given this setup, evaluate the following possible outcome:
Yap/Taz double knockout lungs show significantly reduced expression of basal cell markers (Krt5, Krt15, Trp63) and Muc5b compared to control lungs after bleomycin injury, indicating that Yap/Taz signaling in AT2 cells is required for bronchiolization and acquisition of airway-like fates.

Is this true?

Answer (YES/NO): NO